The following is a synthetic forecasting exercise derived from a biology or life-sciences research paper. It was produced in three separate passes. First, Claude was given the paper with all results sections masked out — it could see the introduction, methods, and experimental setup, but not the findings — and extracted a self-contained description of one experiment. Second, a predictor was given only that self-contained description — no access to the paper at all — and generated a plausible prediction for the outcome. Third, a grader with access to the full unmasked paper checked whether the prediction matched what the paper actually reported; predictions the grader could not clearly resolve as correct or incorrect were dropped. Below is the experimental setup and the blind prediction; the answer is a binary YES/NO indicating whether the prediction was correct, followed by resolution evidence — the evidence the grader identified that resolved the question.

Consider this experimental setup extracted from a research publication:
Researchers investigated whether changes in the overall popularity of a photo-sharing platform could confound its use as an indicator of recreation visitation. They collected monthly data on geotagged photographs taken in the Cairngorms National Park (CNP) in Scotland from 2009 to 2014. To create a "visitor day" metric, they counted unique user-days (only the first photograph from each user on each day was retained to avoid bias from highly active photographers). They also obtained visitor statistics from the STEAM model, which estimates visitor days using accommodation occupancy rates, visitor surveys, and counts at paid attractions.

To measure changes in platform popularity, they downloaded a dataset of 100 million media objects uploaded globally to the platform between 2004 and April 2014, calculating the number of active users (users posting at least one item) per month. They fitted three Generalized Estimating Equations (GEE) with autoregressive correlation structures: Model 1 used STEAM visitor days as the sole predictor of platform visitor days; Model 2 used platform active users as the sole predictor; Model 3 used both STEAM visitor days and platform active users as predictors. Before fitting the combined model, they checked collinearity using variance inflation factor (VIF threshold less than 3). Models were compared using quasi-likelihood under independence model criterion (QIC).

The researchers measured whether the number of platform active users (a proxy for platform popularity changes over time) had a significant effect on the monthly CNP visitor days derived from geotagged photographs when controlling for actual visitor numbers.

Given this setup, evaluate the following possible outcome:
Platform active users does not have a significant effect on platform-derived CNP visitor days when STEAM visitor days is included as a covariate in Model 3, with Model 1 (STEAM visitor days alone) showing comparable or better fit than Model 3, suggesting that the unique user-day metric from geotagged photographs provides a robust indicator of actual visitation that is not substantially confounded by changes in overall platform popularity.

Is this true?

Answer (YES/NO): NO